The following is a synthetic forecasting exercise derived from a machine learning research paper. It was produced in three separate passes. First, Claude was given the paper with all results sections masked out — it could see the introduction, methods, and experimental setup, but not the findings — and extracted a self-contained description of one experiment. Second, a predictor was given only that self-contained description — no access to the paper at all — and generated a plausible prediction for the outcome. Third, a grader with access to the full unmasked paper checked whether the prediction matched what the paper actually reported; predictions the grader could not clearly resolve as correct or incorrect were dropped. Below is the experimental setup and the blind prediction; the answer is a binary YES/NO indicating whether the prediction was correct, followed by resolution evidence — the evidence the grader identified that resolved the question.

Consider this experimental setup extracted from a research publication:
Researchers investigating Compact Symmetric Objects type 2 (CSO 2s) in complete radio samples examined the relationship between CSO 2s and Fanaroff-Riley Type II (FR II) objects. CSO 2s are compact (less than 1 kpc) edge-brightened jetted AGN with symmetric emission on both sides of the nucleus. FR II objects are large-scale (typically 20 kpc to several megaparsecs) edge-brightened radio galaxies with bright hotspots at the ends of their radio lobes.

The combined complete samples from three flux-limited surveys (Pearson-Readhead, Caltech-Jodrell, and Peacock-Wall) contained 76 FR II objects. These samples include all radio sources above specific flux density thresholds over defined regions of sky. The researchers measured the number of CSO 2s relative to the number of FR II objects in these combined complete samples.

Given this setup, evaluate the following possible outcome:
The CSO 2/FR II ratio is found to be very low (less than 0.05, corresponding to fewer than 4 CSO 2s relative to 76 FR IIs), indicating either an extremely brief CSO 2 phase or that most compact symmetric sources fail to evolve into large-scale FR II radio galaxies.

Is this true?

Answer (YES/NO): NO